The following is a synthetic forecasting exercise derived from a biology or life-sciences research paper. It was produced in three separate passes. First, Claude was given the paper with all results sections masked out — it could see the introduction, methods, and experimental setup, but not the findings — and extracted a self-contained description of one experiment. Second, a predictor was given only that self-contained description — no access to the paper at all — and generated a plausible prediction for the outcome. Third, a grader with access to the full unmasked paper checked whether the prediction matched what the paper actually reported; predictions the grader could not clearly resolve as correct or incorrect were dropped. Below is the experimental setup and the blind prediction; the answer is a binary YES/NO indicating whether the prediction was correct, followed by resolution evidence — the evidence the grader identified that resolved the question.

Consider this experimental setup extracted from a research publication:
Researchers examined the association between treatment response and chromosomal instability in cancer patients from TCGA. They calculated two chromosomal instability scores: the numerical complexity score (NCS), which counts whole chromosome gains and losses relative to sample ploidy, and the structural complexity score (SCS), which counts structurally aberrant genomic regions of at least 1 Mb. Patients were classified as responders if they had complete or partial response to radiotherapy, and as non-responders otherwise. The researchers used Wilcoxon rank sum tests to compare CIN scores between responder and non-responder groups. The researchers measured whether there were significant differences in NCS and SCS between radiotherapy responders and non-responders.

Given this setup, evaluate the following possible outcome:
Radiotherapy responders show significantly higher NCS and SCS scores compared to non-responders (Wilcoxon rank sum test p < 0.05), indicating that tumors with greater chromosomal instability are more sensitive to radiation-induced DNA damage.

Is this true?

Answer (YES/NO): NO